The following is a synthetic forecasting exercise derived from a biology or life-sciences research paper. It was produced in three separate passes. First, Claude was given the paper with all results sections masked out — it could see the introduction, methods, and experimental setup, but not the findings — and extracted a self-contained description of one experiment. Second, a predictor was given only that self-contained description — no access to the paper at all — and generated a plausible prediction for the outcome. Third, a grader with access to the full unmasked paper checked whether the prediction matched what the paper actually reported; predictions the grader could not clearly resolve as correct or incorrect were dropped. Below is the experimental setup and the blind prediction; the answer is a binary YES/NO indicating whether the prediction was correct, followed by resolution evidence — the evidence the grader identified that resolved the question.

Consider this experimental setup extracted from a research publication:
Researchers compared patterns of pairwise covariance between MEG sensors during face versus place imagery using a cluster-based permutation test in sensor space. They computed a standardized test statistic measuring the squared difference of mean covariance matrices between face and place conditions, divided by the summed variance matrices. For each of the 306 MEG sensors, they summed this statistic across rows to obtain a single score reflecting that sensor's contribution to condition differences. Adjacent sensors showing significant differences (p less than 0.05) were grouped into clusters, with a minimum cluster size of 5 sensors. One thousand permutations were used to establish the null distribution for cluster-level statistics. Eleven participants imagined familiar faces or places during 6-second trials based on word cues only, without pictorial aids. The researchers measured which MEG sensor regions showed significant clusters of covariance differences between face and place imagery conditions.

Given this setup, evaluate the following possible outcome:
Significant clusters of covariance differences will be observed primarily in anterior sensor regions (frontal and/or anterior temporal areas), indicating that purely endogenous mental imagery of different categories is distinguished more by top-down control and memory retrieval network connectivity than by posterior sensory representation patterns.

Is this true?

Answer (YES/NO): NO